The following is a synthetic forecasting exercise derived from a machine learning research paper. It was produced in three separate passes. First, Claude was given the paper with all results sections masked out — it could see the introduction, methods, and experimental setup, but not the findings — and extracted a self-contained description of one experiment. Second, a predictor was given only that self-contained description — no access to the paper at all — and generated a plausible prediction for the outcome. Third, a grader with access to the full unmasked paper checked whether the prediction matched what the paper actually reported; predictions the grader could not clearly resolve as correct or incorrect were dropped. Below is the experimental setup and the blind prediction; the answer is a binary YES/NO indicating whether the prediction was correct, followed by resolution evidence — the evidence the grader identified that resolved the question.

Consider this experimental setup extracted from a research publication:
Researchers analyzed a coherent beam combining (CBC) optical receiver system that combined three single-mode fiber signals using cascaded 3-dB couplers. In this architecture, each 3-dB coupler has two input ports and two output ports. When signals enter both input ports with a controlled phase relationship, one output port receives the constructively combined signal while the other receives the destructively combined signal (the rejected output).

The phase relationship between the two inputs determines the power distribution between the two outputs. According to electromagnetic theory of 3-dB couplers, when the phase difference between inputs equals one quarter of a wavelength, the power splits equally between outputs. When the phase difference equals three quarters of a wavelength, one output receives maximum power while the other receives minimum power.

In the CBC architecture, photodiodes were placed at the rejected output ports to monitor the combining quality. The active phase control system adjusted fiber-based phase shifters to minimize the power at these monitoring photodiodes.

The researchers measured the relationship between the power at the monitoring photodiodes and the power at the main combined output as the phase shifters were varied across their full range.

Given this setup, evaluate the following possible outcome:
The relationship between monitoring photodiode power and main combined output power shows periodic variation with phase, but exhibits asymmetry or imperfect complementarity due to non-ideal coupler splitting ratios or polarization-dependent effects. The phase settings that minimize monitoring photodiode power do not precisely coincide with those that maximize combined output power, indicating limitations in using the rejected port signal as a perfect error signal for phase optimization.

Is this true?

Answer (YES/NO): NO